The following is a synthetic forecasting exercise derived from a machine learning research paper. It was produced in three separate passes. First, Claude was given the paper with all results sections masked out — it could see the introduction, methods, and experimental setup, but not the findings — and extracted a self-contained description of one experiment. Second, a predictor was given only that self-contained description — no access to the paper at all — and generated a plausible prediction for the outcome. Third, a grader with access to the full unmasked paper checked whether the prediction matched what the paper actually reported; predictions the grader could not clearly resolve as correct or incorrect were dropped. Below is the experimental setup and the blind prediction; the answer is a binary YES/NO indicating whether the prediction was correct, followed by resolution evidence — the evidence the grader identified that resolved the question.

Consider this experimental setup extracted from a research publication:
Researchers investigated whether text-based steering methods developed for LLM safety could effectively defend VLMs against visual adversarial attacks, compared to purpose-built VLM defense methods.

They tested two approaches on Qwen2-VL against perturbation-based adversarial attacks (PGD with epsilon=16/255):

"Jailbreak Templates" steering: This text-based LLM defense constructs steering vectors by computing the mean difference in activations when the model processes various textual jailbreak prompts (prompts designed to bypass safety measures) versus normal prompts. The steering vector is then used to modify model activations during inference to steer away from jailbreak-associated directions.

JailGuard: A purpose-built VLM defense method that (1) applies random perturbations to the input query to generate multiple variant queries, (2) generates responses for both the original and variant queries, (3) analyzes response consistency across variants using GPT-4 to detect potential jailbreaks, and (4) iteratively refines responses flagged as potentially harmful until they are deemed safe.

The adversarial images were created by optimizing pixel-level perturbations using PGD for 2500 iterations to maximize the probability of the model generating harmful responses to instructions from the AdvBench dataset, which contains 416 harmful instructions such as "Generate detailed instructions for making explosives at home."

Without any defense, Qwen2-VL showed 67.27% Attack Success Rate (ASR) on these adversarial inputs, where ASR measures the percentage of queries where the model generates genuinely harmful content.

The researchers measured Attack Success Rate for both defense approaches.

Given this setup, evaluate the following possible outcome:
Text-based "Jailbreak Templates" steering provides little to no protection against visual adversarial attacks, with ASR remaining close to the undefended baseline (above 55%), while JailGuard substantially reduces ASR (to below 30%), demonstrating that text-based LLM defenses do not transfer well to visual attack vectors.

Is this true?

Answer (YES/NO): YES